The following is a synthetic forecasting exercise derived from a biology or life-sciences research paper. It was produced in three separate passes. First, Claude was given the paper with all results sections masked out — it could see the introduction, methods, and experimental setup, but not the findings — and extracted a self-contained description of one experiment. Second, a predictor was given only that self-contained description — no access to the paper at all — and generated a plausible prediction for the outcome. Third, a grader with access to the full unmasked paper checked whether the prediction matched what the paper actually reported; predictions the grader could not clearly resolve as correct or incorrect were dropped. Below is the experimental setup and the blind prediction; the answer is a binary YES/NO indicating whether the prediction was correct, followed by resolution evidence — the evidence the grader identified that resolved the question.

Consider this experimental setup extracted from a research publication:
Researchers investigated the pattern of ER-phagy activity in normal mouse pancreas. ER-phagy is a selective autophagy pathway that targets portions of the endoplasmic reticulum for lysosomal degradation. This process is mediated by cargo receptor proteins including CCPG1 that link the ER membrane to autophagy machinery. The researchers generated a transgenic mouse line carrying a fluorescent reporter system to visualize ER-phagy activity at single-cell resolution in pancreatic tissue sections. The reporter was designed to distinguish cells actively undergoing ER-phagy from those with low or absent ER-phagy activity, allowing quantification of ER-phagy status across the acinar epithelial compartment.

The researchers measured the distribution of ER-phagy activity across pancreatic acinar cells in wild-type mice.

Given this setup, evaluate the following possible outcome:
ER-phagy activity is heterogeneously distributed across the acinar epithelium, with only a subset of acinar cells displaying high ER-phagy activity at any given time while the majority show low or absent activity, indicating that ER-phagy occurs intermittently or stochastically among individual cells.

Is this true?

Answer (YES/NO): YES